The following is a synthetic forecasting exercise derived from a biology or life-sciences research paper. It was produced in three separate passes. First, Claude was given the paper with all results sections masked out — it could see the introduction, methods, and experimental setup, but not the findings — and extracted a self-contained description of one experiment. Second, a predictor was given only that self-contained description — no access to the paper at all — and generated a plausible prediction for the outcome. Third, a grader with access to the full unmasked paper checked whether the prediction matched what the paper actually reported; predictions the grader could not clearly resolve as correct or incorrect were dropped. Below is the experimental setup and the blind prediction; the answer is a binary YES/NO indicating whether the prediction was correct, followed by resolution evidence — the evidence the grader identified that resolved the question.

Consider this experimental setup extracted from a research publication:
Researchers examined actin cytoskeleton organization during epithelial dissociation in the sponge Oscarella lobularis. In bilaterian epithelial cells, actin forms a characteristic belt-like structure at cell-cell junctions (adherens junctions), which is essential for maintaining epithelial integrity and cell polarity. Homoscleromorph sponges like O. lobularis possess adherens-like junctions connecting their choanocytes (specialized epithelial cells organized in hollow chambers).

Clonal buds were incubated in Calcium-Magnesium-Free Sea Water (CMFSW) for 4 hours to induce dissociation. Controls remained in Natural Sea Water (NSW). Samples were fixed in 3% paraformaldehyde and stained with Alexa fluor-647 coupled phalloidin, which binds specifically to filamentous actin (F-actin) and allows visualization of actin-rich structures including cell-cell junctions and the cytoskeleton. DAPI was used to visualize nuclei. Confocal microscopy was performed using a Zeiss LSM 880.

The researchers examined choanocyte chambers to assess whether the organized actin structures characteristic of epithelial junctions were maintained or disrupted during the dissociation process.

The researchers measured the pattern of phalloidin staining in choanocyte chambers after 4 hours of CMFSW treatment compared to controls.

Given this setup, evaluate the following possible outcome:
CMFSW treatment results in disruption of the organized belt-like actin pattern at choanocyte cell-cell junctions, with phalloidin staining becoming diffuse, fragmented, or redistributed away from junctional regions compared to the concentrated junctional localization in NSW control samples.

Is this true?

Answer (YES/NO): YES